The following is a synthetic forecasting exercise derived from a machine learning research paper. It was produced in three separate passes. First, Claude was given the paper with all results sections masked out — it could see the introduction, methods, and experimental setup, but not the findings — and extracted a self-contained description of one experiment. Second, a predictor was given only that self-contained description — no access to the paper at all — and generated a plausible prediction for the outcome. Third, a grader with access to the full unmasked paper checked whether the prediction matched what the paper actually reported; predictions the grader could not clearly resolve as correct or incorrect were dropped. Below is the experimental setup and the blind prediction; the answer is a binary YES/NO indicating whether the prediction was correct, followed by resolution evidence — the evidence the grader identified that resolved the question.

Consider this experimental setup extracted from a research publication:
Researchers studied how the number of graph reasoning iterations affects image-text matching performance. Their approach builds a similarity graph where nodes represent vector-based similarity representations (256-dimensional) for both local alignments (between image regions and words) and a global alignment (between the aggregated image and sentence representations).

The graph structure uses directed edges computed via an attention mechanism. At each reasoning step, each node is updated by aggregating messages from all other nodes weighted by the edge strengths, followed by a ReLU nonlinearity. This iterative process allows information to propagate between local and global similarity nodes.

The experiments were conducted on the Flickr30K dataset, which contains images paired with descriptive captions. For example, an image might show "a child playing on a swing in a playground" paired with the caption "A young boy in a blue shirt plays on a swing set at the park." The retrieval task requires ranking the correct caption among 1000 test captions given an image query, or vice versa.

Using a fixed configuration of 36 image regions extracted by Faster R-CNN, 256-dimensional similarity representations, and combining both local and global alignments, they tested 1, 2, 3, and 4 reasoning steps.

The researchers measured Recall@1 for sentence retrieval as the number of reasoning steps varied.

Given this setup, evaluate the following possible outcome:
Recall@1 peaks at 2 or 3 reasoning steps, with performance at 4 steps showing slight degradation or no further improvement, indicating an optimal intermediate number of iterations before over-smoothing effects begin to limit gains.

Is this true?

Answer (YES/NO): NO